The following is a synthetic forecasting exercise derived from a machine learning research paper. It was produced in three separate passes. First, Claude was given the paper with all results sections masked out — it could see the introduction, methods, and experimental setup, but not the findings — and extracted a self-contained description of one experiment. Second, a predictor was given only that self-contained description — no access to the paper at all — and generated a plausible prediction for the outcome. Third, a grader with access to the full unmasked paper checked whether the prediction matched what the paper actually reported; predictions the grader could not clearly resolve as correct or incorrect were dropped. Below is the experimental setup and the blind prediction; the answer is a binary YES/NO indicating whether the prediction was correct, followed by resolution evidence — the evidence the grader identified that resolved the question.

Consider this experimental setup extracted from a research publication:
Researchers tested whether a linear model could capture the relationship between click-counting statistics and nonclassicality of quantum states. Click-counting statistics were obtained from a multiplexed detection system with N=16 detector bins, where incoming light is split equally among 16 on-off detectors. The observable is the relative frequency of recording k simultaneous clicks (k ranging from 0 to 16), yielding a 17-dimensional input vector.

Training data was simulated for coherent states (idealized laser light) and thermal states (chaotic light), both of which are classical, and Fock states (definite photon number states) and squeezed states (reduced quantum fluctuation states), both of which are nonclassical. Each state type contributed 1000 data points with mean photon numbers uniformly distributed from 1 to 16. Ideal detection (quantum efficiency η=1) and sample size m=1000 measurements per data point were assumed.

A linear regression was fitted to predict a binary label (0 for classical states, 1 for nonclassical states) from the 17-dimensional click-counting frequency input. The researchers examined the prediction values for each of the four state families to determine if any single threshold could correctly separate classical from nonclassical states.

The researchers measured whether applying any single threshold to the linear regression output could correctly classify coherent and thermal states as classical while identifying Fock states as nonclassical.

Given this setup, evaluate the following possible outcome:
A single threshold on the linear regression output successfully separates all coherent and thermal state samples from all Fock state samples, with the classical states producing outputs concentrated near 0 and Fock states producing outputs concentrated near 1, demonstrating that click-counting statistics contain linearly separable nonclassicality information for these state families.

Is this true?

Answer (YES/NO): NO